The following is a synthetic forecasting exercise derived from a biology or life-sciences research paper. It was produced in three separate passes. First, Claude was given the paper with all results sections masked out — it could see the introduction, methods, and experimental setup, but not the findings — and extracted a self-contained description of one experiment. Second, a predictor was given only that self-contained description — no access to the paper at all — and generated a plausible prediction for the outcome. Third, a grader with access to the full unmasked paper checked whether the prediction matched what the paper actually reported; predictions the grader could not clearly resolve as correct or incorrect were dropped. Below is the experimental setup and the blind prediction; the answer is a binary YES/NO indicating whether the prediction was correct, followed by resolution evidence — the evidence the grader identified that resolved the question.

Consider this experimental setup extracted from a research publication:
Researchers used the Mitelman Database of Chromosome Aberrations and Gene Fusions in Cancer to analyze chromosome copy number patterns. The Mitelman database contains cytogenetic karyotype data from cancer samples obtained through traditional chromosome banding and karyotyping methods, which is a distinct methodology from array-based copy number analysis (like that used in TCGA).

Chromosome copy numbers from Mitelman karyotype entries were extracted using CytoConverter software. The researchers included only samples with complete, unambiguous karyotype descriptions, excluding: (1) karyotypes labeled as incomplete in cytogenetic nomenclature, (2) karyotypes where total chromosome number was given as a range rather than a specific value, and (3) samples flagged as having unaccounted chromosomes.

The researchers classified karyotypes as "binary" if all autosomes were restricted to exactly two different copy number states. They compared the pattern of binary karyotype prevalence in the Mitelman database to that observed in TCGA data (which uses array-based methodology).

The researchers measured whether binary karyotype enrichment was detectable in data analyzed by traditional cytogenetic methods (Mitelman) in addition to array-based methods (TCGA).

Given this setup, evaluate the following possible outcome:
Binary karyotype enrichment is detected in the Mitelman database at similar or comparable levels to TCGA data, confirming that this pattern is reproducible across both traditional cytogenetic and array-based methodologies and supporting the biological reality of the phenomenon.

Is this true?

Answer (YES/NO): YES